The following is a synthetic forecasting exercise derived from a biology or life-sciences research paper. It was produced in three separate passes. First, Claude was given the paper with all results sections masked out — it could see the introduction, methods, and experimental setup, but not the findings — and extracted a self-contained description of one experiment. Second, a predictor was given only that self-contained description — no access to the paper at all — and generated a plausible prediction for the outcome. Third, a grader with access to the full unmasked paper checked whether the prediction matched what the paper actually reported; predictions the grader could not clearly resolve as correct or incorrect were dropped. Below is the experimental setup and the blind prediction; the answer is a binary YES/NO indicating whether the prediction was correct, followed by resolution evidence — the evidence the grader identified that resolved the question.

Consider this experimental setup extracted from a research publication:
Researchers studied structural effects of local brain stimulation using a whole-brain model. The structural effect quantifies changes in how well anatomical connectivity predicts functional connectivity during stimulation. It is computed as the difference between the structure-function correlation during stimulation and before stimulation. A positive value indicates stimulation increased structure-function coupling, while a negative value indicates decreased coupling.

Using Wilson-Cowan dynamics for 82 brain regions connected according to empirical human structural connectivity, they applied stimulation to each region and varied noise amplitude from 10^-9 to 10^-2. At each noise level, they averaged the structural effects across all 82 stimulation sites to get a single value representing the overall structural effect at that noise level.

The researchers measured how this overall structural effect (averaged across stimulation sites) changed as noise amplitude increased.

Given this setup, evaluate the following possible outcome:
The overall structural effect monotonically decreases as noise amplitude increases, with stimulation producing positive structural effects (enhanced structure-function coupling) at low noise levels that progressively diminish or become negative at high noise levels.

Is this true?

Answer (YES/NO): NO